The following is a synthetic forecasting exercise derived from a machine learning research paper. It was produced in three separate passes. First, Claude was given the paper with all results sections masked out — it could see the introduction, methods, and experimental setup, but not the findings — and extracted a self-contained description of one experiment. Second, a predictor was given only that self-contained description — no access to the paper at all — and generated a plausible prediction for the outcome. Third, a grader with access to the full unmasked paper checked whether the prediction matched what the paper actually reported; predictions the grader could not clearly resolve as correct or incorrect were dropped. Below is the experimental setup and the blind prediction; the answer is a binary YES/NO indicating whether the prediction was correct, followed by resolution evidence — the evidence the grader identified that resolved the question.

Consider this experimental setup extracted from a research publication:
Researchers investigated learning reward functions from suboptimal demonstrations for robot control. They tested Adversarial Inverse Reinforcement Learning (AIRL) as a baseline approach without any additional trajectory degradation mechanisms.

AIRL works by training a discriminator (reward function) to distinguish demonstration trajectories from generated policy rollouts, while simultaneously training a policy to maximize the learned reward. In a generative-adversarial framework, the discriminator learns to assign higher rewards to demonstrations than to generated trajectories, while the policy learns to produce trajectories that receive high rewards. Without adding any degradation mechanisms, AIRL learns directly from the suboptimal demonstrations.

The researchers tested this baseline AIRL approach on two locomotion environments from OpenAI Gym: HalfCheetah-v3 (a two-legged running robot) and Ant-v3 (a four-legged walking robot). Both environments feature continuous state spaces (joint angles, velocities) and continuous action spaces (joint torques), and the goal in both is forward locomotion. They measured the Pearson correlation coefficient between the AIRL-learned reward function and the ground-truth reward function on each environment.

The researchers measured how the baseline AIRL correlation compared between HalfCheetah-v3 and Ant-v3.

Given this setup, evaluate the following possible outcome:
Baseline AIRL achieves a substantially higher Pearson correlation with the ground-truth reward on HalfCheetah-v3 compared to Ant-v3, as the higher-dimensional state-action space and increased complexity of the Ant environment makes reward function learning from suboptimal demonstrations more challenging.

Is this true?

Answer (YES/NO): YES